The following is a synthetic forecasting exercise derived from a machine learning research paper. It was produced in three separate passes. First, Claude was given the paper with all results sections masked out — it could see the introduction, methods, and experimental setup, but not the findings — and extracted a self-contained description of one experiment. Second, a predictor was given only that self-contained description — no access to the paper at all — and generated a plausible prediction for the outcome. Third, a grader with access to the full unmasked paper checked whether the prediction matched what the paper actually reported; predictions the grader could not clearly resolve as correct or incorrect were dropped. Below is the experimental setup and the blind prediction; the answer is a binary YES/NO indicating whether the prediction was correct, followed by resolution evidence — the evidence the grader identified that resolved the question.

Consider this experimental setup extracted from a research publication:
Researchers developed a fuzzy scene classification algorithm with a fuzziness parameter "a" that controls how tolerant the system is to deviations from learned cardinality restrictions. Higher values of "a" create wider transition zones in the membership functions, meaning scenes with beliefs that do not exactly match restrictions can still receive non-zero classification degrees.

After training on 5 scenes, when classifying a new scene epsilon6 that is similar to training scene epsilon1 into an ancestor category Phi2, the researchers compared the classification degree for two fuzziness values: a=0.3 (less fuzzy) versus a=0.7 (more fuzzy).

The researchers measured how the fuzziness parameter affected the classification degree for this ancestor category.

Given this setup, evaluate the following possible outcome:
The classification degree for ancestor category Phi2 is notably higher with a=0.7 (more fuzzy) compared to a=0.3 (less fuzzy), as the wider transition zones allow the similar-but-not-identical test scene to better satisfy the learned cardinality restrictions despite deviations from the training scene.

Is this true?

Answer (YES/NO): YES